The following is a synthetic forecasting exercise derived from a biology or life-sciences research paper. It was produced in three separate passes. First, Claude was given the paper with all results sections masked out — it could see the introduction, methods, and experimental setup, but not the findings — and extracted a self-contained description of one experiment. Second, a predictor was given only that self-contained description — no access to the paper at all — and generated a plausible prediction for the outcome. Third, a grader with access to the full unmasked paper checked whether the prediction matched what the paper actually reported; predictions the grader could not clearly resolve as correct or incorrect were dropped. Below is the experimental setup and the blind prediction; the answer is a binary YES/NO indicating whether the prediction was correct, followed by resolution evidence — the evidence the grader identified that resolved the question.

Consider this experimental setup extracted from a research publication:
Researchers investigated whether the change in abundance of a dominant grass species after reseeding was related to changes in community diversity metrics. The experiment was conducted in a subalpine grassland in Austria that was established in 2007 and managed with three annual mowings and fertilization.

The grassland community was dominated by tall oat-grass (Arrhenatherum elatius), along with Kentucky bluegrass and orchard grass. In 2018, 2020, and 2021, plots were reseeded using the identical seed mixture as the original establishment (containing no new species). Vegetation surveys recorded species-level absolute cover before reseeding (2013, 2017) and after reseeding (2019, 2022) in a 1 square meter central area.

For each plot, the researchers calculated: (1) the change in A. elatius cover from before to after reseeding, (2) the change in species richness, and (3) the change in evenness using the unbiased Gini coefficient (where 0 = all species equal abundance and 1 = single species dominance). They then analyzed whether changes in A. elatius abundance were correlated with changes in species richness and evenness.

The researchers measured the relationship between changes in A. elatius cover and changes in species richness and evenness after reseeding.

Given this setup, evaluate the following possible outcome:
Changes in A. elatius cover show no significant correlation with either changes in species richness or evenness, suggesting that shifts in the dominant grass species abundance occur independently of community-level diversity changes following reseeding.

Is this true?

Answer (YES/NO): NO